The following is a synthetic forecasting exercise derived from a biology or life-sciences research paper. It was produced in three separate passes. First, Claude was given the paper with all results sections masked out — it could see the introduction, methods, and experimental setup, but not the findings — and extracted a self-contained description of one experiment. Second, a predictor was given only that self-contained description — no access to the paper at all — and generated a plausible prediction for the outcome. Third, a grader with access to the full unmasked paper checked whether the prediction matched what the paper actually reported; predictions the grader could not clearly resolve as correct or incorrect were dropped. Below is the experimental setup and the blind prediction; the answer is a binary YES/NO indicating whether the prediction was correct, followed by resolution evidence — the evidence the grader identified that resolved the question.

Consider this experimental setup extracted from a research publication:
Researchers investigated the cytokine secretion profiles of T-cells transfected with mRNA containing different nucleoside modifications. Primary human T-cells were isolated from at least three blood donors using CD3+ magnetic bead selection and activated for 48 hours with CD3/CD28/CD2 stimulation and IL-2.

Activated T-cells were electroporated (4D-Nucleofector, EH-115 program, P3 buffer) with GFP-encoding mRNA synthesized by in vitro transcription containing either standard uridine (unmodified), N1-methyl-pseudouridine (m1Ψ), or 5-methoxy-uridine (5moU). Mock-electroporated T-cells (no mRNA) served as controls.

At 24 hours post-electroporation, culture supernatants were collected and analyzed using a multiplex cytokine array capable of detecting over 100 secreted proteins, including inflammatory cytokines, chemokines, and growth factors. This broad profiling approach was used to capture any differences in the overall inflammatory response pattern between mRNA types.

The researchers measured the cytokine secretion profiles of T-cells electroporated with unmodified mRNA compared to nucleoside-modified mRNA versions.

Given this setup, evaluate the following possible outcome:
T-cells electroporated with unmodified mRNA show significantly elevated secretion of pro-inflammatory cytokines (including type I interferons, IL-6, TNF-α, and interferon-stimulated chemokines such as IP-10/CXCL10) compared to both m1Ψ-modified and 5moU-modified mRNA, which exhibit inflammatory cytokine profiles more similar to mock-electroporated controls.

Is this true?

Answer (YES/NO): NO